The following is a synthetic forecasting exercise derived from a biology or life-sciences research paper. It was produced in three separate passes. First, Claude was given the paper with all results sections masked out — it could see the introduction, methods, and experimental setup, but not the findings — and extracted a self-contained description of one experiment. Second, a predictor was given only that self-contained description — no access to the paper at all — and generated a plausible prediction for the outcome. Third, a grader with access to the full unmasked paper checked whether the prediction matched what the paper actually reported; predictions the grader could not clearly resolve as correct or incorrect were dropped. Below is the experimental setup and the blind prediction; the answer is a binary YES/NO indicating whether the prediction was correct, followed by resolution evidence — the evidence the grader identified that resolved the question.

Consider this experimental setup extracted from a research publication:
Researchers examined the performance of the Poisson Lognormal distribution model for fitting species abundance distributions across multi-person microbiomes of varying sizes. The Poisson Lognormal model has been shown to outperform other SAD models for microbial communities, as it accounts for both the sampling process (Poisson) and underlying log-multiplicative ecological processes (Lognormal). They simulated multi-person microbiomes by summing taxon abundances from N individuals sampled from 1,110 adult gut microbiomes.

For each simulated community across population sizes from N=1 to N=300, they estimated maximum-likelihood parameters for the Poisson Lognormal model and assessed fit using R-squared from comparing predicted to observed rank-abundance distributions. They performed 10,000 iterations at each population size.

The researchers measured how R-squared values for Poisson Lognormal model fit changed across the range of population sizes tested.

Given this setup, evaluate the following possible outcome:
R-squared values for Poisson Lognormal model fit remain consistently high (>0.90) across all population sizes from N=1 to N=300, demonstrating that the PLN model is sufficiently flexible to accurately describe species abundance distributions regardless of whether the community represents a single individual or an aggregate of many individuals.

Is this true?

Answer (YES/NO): NO